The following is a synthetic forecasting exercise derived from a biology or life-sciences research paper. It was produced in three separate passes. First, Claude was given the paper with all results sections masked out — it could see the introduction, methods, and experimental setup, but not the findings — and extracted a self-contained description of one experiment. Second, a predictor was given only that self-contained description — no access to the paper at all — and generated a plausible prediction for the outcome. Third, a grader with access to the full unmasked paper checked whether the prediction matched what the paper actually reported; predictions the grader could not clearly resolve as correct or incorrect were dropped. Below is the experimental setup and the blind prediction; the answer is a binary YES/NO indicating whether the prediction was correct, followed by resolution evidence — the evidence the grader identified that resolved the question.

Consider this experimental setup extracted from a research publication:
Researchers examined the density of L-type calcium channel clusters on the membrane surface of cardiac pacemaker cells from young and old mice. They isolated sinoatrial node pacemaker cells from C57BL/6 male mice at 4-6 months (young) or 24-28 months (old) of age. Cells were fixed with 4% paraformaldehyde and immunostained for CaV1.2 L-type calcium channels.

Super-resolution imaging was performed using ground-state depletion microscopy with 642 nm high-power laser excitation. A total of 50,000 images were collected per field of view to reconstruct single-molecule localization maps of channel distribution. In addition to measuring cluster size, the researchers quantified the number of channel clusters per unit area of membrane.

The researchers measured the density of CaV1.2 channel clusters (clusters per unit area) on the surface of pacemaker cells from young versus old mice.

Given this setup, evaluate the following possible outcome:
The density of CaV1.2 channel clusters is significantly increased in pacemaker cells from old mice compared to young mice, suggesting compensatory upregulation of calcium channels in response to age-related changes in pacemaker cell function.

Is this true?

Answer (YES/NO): NO